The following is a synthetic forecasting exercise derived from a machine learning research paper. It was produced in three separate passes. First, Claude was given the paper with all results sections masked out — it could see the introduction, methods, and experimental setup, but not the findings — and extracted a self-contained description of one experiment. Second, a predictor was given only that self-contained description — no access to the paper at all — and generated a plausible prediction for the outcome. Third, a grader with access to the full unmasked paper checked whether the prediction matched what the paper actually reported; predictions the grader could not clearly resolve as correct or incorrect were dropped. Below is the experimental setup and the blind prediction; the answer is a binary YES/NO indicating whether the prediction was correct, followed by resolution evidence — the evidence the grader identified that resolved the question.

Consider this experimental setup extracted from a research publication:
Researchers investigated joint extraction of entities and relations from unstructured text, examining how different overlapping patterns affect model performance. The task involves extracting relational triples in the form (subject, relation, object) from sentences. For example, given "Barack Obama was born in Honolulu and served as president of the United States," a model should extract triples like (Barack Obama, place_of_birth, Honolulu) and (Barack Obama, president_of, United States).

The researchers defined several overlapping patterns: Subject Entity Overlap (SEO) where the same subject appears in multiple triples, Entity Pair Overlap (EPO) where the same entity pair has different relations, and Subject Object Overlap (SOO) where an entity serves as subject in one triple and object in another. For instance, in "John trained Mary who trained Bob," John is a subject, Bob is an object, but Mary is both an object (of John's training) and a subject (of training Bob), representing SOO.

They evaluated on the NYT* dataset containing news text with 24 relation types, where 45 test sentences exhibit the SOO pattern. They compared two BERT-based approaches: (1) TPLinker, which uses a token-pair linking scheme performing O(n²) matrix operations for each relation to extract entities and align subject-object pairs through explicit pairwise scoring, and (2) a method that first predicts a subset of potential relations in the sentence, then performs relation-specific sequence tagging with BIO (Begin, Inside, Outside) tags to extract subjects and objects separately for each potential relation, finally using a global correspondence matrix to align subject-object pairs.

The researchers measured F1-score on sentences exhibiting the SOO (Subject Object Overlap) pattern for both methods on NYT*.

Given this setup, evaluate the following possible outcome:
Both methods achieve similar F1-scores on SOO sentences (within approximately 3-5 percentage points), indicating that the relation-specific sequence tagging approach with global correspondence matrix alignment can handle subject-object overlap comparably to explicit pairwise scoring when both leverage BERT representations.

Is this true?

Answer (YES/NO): NO